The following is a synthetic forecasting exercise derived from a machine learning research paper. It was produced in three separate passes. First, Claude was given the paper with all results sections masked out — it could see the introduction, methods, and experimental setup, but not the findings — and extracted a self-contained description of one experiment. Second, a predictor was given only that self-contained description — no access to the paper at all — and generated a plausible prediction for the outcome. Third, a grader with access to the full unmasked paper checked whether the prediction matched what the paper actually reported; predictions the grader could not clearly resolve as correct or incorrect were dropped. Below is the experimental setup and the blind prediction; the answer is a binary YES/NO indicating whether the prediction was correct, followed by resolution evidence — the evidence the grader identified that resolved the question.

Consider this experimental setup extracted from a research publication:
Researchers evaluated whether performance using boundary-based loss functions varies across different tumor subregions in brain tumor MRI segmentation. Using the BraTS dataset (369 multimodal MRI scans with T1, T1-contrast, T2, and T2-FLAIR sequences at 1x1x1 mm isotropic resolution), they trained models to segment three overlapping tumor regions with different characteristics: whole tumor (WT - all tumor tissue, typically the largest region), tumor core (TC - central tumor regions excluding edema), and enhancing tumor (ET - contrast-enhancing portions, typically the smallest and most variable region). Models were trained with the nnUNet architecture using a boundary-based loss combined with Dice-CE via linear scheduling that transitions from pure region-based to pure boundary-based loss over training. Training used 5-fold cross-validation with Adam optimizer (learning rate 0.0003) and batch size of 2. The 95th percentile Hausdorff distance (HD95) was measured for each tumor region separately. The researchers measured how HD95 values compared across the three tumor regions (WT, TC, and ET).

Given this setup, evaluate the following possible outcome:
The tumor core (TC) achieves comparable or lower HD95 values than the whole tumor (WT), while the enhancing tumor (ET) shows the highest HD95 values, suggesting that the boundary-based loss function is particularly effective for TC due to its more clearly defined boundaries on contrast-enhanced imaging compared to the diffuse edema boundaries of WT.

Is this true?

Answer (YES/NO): NO